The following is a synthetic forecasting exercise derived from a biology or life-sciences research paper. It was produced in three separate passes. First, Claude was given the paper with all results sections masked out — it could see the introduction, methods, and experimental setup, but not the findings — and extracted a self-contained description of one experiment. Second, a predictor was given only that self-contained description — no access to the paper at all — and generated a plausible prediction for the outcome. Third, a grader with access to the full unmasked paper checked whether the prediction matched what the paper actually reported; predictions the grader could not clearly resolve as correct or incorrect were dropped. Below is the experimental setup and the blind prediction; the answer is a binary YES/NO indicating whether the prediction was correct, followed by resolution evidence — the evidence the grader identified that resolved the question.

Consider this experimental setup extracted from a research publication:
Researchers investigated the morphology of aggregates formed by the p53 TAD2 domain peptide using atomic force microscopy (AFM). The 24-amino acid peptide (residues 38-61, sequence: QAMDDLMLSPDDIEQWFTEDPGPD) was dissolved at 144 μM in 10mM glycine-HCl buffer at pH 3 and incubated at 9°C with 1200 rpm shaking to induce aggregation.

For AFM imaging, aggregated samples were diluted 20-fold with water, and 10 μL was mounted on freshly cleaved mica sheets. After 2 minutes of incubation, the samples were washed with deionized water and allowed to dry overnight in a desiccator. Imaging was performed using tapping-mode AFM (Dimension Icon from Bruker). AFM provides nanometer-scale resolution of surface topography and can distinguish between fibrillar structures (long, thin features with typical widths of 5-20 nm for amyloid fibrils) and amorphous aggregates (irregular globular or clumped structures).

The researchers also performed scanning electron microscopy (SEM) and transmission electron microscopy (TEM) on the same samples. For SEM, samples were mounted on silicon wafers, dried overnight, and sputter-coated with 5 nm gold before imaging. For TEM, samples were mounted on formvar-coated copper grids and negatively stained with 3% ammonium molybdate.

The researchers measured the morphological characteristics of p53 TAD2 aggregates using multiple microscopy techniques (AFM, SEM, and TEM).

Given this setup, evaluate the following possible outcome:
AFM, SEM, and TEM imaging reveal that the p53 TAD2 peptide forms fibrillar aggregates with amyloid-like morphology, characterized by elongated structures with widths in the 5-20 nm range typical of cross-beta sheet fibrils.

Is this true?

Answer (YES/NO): NO